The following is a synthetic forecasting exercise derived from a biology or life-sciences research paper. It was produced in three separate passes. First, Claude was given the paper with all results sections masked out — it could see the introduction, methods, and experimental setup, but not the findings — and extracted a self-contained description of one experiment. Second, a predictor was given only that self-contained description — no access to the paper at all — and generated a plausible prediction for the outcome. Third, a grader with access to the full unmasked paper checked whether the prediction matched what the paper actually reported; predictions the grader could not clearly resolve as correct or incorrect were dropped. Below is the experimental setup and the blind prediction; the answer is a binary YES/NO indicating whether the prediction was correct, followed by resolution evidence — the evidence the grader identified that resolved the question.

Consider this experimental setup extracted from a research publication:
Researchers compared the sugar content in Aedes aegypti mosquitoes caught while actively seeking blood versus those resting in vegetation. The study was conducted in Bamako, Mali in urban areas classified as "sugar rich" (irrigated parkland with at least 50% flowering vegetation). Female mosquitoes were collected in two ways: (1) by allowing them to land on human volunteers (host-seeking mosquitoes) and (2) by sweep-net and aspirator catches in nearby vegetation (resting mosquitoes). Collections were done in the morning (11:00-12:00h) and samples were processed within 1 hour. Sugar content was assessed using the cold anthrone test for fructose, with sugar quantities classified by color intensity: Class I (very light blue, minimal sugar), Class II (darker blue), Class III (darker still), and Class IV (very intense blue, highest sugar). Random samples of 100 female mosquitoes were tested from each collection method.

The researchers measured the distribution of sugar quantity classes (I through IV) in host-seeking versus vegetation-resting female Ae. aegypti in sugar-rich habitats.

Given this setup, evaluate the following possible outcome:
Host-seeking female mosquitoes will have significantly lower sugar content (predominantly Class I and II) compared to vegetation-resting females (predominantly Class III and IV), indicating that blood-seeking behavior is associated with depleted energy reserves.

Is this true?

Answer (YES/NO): YES